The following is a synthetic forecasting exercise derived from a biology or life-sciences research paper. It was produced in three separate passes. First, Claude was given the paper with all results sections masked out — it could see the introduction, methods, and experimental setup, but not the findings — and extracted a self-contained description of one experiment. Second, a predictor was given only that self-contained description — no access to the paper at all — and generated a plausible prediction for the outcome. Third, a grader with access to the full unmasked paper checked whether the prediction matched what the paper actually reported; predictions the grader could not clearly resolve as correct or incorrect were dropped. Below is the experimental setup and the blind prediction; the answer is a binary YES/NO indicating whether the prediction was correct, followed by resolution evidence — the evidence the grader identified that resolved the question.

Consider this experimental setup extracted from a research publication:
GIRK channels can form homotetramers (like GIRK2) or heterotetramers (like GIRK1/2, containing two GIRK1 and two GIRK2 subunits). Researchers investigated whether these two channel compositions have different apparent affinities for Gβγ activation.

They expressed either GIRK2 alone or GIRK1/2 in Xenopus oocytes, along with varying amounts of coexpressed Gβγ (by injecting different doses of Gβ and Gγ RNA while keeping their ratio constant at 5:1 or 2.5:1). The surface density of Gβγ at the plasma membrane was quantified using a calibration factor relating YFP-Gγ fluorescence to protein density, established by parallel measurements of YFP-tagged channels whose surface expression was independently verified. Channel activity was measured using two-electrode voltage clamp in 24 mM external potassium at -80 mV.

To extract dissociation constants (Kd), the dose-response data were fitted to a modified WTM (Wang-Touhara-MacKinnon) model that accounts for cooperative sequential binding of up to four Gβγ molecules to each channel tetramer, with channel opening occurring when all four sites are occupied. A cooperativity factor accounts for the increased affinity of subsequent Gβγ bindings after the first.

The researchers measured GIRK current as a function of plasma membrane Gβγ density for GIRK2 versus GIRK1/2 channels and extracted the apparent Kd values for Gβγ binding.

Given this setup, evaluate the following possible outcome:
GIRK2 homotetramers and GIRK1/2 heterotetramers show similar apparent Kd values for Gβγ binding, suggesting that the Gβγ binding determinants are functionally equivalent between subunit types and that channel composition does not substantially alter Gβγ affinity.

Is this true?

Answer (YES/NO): NO